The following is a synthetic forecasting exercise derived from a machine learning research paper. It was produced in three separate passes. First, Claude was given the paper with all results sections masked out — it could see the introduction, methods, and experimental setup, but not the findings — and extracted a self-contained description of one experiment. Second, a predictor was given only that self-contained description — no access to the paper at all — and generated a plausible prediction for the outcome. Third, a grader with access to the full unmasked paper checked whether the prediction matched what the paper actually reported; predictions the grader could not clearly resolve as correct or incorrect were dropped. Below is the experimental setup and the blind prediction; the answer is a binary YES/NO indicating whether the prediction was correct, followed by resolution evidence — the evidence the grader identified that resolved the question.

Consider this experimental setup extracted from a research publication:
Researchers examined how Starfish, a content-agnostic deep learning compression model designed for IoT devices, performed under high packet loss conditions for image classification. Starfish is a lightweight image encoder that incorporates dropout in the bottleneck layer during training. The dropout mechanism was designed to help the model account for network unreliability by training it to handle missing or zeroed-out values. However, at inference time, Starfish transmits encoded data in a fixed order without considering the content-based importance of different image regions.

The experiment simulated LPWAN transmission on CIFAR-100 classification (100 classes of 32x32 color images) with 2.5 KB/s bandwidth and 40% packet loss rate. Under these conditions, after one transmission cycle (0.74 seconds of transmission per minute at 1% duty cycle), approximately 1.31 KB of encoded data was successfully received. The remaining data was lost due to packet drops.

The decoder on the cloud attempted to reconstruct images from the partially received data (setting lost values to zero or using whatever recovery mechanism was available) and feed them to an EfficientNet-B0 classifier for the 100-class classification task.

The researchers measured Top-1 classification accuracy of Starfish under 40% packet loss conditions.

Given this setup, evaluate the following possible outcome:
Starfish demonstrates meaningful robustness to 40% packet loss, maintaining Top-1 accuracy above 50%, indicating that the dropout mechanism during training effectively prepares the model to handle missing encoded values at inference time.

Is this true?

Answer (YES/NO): NO